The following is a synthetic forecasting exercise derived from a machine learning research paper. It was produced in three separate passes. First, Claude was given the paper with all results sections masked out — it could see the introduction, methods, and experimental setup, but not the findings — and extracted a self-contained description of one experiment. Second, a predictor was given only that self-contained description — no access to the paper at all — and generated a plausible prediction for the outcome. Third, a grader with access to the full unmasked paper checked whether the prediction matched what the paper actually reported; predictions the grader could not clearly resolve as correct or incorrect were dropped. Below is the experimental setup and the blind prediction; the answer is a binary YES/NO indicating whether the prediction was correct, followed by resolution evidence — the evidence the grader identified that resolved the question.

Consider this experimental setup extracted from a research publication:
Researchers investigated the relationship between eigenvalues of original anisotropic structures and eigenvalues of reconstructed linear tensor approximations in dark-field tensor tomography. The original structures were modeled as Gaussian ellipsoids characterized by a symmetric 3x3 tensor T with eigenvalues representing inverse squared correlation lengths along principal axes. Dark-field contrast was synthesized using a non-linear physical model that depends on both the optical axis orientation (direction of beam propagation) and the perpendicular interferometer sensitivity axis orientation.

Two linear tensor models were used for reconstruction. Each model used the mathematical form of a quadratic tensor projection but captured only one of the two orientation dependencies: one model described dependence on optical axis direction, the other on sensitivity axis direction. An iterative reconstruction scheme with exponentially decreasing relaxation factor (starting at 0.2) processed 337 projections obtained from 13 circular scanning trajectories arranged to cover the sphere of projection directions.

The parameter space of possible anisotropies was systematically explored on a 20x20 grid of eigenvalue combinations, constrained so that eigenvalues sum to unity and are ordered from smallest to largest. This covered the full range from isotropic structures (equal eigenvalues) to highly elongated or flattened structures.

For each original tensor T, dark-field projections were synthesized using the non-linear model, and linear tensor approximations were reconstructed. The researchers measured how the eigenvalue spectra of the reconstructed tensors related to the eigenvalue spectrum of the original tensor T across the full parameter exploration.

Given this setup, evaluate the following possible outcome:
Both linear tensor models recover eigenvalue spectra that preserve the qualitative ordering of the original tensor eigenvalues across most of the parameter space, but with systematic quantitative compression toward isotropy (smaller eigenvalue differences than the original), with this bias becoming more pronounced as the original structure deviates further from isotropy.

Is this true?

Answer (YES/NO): NO